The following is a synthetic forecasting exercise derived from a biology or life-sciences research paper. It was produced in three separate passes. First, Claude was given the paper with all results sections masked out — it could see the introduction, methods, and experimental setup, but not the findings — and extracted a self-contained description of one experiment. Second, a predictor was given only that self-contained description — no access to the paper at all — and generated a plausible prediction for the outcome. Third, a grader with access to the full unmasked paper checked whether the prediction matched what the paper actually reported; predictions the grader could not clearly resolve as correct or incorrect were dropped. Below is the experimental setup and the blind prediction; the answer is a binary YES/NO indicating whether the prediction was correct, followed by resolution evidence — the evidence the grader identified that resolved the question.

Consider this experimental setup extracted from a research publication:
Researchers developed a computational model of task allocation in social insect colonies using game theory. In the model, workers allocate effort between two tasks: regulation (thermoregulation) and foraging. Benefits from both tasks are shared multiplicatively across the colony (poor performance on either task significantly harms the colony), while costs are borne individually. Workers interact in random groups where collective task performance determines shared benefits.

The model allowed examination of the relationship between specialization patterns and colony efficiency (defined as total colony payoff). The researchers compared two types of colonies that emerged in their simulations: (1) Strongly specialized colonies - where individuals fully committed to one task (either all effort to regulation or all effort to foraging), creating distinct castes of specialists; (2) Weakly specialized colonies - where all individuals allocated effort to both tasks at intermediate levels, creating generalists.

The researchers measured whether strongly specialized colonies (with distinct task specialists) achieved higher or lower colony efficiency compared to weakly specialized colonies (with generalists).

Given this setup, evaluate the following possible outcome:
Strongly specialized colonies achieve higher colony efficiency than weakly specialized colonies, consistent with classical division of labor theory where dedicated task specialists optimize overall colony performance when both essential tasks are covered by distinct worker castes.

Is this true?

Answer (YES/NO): NO